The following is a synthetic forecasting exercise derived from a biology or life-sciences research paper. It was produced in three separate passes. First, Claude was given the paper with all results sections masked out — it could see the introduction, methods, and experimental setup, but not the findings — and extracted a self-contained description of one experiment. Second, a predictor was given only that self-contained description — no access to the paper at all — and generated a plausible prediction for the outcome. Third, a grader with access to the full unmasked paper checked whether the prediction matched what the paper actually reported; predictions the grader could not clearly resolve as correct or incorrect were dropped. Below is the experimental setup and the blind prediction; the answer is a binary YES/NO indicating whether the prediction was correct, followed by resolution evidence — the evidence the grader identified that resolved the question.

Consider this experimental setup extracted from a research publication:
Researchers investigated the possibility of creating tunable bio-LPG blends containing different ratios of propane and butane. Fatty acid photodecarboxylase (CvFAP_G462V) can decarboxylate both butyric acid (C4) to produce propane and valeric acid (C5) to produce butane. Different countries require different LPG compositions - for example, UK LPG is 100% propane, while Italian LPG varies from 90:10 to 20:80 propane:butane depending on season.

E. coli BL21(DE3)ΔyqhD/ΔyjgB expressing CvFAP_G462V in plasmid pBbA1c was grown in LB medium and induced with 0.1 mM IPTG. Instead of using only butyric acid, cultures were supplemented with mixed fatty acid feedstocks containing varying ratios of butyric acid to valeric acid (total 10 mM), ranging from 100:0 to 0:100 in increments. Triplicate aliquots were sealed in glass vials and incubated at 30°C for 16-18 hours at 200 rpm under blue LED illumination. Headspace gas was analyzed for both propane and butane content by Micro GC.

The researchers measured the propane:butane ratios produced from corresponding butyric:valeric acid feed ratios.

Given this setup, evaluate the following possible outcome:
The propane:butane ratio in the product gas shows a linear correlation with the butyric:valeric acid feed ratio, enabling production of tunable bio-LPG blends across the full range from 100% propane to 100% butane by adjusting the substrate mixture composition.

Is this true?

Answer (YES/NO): YES